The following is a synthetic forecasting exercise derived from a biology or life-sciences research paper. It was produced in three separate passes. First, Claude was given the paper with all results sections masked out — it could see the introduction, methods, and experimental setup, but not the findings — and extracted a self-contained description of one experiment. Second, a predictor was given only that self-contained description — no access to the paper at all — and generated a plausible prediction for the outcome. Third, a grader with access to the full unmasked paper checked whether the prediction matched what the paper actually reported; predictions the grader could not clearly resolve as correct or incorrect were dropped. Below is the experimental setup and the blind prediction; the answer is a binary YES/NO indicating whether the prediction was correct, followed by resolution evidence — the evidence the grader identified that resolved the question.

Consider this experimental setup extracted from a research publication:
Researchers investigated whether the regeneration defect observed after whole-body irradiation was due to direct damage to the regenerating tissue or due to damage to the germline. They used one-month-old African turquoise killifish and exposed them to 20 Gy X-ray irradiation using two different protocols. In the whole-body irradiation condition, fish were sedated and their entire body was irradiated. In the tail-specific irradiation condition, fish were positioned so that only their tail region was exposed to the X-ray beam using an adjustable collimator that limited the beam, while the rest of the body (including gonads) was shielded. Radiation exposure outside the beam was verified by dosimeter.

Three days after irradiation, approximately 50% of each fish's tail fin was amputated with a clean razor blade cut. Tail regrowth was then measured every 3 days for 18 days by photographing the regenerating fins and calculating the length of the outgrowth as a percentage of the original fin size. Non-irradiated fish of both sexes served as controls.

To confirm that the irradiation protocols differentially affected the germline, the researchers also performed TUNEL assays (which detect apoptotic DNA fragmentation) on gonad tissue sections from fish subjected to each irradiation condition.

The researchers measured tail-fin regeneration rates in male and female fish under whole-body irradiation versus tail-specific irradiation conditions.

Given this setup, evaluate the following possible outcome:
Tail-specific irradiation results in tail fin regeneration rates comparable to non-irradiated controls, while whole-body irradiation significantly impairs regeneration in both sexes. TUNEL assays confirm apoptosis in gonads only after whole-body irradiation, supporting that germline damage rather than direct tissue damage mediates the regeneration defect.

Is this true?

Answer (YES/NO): NO